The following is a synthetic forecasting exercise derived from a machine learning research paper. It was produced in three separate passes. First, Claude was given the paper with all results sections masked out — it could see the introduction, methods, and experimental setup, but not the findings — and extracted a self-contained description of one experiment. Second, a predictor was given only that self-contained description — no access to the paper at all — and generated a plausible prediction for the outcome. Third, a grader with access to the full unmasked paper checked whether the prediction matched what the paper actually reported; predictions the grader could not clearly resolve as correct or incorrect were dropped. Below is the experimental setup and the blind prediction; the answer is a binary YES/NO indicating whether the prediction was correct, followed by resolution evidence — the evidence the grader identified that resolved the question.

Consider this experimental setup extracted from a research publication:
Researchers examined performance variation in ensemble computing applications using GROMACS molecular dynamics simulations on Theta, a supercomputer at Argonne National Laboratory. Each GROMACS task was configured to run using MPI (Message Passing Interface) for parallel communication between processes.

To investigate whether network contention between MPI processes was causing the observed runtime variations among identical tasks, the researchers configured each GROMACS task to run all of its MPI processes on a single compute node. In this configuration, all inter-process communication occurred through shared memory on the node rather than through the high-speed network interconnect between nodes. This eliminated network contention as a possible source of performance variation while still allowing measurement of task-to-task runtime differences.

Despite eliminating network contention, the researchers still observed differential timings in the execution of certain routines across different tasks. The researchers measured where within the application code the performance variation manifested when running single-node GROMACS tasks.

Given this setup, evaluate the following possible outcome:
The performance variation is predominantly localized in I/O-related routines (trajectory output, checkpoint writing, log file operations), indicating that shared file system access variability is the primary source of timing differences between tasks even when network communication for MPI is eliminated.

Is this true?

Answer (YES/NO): NO